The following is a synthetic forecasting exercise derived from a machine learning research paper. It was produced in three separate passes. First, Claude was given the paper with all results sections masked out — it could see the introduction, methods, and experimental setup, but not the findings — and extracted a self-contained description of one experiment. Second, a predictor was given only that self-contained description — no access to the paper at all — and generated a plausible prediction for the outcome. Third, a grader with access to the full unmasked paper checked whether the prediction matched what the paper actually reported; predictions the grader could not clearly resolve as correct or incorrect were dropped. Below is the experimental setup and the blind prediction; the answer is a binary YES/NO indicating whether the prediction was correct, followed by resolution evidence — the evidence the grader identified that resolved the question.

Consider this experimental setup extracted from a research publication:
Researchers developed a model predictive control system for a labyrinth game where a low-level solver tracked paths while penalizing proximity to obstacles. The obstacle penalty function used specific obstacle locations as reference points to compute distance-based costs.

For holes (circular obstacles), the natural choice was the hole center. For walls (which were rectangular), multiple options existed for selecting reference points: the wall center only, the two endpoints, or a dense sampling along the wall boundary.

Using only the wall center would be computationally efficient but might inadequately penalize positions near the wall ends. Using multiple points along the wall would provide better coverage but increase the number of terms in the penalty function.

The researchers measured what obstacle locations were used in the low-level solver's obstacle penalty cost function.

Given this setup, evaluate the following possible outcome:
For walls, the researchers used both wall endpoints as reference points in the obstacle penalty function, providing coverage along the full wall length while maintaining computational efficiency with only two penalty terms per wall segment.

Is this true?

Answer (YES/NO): YES